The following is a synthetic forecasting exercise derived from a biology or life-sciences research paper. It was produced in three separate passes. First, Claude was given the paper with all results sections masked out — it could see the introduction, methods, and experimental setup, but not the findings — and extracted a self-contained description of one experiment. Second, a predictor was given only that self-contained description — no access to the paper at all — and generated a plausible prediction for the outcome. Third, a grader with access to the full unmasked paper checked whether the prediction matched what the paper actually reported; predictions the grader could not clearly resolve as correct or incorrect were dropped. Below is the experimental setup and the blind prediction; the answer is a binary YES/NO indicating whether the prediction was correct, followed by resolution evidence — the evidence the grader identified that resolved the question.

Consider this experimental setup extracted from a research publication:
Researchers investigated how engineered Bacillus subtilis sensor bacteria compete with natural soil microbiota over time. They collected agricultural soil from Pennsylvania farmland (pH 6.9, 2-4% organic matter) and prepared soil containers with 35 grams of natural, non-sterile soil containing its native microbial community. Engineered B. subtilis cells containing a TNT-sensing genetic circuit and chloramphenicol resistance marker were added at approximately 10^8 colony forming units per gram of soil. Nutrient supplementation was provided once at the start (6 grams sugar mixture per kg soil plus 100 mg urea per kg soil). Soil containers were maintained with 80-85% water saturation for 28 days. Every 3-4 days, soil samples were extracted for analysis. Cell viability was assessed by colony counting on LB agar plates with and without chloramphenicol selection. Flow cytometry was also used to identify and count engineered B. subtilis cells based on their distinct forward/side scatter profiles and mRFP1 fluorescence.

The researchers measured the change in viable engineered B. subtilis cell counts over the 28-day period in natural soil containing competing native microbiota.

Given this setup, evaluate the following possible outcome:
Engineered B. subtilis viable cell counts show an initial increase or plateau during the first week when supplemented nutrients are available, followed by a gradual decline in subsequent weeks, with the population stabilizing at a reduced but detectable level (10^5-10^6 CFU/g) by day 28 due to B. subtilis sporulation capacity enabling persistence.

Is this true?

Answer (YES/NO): NO